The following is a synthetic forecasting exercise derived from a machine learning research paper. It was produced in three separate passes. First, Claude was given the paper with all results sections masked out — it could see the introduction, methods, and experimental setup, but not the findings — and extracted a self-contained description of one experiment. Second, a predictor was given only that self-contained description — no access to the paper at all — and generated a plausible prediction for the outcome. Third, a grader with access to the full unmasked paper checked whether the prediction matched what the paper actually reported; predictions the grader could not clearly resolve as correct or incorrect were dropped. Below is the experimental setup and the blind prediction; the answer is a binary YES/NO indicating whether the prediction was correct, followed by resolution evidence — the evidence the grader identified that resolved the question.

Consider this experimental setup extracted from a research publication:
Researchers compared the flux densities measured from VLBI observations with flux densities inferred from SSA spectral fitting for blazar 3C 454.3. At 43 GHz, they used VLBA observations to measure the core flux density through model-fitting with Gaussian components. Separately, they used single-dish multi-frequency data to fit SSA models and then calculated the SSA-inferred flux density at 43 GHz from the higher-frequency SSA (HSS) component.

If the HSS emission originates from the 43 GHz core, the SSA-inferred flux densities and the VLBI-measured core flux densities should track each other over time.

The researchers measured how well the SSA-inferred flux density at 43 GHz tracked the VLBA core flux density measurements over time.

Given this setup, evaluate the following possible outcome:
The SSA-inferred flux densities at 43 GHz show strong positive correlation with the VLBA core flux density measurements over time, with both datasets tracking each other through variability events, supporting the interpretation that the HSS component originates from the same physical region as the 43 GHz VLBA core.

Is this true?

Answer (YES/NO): YES